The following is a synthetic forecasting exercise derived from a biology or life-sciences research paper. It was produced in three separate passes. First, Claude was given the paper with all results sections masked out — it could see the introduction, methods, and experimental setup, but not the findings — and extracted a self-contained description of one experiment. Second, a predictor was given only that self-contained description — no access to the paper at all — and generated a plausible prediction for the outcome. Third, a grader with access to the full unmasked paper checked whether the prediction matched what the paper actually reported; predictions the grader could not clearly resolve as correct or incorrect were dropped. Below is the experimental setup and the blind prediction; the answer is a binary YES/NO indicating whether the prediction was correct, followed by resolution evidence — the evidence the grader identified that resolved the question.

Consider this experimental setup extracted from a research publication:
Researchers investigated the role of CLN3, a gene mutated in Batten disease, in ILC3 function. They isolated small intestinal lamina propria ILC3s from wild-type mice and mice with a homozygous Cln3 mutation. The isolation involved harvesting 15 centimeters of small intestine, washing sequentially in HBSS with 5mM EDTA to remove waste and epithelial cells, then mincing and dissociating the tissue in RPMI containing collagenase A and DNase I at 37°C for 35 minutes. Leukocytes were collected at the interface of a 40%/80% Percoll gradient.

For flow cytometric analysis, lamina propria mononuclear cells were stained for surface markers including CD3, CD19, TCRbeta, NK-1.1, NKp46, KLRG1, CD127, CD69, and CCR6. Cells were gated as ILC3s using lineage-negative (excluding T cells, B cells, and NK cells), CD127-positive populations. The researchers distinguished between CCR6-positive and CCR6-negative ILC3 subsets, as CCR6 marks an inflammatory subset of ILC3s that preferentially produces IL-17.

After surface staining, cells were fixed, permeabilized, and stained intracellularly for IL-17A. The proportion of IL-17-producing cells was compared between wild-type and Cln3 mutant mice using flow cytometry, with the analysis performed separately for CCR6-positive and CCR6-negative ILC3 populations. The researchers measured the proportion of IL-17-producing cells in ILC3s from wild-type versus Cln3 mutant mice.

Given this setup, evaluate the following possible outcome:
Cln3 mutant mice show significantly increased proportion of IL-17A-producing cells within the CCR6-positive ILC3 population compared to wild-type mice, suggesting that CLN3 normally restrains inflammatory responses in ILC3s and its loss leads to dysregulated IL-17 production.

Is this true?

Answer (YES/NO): NO